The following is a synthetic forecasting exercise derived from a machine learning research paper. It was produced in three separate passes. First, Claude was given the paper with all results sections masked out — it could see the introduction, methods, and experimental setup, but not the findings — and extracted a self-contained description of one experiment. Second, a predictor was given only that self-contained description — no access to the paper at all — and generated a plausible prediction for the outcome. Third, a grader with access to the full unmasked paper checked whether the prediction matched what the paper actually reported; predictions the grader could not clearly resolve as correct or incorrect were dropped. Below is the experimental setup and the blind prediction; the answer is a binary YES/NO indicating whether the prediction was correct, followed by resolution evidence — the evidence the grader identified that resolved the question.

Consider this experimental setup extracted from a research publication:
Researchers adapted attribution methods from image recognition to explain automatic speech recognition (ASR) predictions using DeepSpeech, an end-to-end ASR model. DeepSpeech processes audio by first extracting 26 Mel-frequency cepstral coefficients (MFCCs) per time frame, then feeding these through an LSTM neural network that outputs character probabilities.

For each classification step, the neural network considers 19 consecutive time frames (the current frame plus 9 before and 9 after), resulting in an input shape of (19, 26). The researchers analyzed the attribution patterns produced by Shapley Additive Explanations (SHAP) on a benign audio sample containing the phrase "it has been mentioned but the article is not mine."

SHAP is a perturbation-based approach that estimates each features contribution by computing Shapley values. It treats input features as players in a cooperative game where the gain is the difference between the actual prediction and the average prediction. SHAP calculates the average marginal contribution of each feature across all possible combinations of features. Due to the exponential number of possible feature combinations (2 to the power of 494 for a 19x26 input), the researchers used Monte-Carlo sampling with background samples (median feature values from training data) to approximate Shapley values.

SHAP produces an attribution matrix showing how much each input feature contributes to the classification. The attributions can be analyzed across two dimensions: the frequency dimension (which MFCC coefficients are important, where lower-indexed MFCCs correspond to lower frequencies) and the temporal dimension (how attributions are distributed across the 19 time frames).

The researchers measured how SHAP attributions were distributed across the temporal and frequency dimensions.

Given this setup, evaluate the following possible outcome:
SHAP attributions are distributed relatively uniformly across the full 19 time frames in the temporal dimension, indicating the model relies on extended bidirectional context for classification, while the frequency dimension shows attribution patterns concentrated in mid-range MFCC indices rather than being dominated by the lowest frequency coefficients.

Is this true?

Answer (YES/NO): NO